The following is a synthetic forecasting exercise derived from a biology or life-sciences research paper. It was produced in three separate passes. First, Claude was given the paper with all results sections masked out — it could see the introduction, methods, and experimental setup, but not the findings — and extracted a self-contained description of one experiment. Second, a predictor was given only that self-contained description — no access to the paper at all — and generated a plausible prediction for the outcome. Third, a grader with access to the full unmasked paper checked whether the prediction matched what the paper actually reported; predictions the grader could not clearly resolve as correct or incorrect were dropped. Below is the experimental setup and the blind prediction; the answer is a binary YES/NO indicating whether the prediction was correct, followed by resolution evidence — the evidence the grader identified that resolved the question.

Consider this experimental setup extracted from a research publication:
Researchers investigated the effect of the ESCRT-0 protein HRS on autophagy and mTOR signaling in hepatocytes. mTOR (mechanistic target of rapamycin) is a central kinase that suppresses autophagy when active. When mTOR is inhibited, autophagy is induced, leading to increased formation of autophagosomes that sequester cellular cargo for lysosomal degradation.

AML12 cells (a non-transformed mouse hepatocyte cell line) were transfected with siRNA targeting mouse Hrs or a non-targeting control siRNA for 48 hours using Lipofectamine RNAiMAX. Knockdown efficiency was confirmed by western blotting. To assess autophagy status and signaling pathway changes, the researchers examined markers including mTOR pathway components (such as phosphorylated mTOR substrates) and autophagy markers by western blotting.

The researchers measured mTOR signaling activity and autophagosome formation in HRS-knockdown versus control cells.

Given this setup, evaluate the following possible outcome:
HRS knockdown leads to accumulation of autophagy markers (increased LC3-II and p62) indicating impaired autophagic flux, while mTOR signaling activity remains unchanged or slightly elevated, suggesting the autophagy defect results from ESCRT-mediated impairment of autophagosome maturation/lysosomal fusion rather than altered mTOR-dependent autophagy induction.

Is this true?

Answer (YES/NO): NO